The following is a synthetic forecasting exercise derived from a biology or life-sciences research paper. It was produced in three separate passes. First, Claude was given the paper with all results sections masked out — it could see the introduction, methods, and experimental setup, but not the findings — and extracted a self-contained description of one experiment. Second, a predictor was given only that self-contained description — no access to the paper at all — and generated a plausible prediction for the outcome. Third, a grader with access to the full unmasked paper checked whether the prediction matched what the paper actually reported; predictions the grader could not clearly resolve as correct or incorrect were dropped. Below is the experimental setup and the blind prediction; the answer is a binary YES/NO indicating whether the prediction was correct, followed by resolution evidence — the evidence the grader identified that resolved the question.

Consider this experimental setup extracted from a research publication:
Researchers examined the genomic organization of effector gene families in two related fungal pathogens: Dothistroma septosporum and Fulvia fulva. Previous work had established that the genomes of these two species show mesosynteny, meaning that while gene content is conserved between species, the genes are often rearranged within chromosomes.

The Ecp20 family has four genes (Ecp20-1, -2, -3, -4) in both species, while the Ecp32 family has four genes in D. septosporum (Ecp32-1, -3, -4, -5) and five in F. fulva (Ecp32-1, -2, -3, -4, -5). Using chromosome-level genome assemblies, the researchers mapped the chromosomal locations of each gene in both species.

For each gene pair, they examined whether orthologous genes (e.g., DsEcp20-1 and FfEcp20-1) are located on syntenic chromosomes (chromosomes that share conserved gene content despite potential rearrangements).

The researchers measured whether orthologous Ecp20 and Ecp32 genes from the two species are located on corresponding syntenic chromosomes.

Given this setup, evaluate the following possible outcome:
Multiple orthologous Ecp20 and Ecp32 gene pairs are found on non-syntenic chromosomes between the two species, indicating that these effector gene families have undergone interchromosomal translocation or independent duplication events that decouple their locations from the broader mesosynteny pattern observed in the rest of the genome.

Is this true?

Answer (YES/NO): NO